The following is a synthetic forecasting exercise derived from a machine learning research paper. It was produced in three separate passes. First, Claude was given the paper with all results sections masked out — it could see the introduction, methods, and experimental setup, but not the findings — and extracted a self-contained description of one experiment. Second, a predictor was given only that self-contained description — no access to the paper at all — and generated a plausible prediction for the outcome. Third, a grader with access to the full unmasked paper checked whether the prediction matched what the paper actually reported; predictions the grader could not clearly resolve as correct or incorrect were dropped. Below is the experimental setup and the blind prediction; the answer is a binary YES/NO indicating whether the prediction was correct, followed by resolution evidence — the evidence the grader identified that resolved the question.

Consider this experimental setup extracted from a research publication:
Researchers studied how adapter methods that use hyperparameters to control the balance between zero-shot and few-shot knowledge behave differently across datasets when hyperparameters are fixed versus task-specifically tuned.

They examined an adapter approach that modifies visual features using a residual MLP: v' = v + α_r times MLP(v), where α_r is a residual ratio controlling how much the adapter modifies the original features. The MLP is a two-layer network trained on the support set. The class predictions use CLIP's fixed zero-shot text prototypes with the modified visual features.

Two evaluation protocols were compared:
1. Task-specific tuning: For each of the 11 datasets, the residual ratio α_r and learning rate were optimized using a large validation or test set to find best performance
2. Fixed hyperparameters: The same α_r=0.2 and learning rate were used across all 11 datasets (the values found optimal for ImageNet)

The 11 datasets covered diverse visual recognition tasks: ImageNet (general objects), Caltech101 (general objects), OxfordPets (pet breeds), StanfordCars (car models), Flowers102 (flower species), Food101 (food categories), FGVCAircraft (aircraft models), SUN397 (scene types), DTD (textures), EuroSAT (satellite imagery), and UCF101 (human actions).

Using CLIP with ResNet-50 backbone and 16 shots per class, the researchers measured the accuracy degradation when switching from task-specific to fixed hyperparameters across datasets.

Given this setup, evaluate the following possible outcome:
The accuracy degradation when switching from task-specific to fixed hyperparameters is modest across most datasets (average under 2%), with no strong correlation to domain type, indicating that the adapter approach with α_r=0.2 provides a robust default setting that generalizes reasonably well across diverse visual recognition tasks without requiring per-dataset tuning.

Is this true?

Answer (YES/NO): NO